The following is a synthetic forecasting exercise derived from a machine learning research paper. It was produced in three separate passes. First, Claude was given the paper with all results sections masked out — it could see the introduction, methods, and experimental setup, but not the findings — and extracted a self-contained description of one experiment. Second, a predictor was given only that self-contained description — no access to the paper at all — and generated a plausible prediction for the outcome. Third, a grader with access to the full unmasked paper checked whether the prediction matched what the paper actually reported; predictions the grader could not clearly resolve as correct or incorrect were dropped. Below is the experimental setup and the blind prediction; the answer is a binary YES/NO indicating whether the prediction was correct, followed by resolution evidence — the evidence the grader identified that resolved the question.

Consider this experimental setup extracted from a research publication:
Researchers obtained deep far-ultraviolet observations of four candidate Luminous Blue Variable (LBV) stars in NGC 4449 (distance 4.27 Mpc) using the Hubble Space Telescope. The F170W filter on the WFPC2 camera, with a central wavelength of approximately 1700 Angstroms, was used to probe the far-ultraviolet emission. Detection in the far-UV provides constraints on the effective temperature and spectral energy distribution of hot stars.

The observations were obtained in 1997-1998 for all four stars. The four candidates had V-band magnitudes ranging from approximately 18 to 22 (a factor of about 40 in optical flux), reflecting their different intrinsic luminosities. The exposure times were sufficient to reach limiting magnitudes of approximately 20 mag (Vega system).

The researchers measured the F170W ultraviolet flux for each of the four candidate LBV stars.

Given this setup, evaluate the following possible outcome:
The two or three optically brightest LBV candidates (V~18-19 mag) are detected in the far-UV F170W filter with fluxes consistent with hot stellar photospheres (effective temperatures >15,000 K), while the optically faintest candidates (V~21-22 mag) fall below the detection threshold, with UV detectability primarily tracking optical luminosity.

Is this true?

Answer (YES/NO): NO